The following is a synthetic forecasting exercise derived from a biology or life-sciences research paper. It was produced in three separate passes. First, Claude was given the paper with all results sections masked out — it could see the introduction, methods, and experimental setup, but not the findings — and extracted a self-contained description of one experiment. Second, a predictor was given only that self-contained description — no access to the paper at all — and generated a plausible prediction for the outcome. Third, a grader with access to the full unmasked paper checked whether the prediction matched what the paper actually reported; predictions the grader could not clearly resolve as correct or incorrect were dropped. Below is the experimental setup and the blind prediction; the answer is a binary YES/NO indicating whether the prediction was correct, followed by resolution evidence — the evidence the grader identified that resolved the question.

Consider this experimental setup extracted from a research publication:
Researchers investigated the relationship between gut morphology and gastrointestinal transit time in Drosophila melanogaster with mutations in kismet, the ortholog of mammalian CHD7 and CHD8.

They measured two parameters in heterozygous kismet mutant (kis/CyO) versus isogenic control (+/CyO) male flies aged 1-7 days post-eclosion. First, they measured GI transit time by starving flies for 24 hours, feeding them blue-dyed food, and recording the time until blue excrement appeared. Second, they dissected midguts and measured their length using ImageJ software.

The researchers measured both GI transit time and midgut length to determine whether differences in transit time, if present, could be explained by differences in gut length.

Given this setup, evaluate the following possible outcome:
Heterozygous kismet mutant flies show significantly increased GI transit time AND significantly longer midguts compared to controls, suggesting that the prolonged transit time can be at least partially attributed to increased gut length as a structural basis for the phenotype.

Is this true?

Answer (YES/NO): NO